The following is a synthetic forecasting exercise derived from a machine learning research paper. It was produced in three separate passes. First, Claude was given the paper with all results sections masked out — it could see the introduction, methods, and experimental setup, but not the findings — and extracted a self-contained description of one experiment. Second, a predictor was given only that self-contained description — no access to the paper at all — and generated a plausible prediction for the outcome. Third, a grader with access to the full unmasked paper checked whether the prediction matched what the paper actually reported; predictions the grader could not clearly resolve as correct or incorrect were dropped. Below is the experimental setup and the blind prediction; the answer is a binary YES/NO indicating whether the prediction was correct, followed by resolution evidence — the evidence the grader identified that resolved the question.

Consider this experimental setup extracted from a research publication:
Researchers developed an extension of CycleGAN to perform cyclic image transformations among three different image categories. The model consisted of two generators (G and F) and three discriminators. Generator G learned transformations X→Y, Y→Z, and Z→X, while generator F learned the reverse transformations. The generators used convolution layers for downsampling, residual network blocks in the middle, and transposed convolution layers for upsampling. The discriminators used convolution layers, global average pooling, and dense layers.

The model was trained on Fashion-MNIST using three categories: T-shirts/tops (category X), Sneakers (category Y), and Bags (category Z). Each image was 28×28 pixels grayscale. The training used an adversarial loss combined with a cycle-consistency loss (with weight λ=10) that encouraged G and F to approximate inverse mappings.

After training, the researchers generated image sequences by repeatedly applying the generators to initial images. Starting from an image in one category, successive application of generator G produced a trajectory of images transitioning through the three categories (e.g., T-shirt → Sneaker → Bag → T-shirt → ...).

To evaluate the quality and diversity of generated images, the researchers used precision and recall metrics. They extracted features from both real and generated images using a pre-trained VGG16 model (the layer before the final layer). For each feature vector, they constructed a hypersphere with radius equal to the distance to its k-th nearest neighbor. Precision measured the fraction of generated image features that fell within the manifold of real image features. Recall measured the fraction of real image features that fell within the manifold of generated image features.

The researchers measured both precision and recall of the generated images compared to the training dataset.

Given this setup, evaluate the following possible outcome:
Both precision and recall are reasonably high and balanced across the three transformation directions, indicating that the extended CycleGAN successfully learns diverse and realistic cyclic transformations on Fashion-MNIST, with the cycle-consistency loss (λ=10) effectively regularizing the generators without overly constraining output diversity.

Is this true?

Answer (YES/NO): NO